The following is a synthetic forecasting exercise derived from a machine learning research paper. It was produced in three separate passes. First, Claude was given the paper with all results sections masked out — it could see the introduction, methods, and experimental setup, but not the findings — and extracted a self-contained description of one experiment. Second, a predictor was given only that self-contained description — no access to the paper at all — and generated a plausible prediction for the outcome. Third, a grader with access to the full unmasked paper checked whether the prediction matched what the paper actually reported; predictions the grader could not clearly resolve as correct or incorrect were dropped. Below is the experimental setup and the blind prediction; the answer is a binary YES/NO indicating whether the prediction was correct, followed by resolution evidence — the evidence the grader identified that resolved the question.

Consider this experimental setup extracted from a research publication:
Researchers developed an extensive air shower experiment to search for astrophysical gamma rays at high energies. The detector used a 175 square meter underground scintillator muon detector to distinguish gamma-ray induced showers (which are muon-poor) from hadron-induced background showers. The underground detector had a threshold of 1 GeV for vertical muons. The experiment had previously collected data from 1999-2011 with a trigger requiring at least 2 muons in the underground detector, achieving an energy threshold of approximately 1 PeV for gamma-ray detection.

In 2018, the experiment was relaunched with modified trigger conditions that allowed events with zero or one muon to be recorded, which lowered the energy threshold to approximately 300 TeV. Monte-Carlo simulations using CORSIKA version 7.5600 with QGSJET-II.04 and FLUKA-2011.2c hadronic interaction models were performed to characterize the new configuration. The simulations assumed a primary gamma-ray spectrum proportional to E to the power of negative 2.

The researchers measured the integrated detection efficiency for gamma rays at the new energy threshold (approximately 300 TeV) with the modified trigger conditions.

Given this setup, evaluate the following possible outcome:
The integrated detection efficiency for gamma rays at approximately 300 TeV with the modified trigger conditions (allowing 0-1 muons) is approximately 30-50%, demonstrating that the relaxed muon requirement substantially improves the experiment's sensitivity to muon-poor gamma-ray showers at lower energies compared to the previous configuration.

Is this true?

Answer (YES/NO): NO